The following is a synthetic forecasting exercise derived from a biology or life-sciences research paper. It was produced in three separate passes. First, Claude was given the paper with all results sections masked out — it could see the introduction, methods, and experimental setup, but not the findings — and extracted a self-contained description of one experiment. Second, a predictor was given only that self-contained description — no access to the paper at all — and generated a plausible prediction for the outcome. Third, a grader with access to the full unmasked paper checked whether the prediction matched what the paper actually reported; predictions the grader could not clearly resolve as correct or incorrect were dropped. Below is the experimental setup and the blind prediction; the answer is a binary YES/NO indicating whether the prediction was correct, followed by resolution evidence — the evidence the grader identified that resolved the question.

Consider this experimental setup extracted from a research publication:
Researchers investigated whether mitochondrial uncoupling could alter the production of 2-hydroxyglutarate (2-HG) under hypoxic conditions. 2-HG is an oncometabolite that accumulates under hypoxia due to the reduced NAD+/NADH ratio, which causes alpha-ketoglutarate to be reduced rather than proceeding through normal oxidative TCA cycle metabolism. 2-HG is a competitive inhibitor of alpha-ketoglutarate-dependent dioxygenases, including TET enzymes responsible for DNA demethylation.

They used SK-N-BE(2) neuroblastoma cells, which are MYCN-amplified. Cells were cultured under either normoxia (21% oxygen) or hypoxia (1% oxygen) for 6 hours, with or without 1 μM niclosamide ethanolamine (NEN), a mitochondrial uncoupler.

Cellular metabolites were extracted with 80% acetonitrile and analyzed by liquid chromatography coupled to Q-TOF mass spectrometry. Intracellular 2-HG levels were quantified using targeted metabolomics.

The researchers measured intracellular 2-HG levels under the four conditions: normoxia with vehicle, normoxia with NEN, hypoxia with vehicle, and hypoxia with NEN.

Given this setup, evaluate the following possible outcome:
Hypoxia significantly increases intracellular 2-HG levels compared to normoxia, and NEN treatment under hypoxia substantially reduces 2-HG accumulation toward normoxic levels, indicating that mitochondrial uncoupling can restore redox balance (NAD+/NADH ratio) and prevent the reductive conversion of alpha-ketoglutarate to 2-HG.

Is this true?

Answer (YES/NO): YES